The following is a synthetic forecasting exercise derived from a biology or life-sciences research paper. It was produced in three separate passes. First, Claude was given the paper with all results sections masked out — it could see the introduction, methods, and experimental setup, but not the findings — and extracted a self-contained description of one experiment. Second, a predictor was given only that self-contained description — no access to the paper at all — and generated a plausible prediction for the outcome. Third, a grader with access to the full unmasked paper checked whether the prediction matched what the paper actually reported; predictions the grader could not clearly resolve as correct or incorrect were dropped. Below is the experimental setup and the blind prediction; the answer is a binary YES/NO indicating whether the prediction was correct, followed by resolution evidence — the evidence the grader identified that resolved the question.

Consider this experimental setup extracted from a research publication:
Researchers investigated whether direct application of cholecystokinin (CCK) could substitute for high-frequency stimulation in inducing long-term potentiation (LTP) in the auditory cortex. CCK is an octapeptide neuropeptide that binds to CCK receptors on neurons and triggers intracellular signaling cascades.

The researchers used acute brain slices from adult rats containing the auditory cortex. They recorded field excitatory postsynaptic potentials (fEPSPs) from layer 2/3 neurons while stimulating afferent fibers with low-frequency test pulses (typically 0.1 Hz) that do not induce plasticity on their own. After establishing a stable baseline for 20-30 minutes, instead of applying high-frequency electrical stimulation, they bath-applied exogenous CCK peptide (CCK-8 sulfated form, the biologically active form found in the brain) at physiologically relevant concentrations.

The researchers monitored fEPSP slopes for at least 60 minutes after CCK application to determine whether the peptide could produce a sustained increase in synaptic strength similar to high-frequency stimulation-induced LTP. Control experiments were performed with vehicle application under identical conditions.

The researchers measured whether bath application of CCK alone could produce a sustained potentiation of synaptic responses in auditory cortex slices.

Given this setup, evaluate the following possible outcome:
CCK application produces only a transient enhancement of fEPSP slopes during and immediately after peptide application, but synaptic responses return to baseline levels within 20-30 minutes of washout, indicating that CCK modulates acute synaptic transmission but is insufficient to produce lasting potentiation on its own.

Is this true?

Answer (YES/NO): NO